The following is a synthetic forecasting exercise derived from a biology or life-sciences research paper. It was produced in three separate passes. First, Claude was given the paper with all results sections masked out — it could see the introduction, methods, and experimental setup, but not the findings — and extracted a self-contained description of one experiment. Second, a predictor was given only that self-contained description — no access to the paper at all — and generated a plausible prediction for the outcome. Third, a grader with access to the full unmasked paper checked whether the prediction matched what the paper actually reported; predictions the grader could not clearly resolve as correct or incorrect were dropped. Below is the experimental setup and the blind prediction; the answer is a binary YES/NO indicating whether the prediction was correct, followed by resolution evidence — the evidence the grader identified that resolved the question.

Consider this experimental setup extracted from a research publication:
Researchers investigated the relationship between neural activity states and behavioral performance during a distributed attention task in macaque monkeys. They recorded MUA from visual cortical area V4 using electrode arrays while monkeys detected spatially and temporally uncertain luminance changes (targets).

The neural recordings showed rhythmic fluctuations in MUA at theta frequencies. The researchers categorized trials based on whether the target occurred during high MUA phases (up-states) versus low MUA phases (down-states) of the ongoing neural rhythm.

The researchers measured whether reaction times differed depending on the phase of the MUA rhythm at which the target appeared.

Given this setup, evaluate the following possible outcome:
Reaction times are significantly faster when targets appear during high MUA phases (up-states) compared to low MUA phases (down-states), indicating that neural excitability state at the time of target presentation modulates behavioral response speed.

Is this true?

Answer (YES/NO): YES